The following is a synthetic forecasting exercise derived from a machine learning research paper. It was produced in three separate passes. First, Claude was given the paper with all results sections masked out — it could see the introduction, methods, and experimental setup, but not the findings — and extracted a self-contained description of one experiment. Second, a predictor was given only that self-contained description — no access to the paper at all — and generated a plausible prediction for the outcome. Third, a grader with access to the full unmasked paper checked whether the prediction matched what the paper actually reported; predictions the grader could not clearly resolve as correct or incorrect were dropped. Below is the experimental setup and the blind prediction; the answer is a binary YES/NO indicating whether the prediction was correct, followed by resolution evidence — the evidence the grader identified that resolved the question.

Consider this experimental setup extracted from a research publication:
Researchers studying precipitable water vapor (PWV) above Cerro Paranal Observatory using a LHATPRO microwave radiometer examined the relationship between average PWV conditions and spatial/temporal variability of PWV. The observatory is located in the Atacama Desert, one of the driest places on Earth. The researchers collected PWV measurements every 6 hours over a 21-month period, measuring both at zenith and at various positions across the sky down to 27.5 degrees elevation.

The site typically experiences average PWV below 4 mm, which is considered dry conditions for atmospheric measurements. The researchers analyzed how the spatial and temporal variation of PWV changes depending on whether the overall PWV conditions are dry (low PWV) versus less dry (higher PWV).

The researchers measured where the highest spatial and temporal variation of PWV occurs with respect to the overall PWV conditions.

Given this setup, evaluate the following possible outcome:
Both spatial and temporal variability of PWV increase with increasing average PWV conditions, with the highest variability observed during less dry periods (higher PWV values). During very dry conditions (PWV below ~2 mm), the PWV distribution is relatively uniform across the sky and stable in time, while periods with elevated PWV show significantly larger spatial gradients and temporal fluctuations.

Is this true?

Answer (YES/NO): NO